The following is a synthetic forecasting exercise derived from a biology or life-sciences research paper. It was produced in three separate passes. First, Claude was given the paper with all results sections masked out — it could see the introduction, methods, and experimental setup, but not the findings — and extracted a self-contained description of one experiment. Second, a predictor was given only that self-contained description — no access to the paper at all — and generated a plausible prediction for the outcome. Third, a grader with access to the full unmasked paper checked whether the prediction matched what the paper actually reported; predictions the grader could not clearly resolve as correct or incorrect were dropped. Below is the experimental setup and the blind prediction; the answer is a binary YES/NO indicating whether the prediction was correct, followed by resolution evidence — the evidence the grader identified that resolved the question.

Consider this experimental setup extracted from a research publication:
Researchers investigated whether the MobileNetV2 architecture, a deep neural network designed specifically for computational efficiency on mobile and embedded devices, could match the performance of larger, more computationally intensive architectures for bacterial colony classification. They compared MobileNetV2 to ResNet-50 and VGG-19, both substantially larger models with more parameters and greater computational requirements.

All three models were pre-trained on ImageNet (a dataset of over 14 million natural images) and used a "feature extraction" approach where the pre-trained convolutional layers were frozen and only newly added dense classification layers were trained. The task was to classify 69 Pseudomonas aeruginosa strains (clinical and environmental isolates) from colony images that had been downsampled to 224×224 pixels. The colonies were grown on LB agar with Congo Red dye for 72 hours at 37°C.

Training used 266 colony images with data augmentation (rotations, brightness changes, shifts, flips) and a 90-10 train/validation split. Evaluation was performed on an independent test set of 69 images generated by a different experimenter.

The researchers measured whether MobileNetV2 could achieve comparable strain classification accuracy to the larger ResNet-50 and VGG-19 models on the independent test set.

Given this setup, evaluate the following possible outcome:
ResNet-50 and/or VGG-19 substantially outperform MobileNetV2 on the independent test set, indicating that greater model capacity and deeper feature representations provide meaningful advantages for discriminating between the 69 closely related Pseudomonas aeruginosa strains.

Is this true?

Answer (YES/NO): YES